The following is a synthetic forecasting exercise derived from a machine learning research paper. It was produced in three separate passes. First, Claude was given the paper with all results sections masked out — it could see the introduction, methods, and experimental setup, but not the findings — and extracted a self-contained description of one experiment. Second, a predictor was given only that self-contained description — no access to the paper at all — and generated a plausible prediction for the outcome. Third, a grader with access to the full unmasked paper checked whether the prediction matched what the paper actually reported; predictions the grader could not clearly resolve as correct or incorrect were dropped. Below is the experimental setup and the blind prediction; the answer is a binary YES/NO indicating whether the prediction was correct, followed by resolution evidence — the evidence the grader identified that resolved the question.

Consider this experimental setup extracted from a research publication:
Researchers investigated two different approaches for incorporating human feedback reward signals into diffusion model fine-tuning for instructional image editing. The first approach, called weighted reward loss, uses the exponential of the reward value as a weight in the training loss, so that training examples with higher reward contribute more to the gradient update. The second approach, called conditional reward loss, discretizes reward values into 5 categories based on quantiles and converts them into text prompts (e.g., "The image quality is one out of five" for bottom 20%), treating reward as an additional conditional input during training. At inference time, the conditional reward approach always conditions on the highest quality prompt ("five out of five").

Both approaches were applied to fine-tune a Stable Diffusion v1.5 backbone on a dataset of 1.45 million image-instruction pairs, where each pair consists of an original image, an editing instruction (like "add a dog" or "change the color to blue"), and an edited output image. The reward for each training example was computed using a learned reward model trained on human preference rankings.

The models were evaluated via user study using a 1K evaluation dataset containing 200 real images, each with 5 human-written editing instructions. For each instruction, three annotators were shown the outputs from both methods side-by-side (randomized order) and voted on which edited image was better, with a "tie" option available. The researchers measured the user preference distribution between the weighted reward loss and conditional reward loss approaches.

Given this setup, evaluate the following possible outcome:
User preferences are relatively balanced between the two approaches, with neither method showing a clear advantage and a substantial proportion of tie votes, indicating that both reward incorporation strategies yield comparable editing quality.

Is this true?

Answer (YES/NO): YES